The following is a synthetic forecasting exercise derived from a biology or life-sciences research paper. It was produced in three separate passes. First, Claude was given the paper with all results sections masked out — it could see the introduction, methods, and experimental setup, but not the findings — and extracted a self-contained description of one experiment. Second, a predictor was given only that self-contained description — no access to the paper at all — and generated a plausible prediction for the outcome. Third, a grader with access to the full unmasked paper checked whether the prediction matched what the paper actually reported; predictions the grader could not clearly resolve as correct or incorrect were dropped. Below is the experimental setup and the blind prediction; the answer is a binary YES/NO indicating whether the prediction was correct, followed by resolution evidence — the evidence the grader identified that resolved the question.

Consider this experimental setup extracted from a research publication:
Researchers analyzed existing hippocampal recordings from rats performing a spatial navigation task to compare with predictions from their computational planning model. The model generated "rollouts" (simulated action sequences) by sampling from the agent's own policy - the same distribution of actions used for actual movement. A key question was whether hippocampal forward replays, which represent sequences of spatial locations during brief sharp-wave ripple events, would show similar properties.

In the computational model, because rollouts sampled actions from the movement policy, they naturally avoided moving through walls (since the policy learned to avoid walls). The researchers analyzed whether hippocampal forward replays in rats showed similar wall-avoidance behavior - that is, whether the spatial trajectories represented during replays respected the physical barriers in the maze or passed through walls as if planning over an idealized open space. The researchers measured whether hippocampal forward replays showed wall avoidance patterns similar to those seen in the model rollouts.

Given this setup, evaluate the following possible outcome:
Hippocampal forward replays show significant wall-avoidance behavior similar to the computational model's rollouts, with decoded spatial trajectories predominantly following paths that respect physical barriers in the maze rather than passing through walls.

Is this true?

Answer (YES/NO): YES